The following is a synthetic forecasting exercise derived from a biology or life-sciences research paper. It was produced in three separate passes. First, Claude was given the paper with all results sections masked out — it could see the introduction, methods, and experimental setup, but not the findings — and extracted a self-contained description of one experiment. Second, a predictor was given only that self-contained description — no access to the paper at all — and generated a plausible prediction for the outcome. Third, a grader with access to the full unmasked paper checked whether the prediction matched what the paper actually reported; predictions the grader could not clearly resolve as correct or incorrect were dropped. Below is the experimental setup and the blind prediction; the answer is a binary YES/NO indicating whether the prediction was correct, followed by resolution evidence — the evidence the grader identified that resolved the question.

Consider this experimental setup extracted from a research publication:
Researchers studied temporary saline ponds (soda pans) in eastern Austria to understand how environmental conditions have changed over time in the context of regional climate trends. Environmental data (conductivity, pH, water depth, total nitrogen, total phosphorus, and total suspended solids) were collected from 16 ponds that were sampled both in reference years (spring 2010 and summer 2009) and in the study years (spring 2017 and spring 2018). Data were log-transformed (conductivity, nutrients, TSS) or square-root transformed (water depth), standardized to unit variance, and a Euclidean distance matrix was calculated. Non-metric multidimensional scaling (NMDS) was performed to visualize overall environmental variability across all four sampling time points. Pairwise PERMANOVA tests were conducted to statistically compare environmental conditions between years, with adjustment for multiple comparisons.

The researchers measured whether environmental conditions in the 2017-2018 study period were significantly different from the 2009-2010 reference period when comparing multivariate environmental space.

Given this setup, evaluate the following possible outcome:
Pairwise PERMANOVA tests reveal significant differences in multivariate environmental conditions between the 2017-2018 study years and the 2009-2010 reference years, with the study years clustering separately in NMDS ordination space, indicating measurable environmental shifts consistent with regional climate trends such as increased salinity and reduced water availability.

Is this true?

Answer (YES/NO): NO